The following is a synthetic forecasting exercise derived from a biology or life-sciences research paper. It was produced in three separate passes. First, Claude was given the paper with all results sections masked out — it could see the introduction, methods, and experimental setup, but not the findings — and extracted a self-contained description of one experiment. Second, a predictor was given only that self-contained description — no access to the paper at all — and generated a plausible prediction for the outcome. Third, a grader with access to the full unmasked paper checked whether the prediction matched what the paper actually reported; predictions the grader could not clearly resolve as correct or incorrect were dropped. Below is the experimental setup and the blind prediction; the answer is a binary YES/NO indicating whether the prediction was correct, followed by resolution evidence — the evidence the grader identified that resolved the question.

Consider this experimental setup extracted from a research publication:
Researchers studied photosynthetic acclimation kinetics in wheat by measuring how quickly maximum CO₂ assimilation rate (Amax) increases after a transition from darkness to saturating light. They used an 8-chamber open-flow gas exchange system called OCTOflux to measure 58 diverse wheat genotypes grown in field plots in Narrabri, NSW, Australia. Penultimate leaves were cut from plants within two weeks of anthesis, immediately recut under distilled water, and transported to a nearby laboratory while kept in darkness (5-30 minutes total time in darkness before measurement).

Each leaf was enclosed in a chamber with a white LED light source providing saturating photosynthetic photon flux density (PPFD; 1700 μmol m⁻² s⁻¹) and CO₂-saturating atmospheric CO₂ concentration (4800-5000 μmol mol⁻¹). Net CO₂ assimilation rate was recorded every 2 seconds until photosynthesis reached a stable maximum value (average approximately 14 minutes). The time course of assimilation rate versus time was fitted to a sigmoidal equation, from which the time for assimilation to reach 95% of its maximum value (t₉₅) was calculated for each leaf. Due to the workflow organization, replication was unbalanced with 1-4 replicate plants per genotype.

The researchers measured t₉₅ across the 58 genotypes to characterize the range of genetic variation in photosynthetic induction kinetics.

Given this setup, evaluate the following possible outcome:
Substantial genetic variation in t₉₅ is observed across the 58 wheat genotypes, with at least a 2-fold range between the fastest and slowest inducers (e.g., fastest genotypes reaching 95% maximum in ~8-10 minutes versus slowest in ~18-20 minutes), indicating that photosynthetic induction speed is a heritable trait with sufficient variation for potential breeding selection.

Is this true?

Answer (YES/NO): NO